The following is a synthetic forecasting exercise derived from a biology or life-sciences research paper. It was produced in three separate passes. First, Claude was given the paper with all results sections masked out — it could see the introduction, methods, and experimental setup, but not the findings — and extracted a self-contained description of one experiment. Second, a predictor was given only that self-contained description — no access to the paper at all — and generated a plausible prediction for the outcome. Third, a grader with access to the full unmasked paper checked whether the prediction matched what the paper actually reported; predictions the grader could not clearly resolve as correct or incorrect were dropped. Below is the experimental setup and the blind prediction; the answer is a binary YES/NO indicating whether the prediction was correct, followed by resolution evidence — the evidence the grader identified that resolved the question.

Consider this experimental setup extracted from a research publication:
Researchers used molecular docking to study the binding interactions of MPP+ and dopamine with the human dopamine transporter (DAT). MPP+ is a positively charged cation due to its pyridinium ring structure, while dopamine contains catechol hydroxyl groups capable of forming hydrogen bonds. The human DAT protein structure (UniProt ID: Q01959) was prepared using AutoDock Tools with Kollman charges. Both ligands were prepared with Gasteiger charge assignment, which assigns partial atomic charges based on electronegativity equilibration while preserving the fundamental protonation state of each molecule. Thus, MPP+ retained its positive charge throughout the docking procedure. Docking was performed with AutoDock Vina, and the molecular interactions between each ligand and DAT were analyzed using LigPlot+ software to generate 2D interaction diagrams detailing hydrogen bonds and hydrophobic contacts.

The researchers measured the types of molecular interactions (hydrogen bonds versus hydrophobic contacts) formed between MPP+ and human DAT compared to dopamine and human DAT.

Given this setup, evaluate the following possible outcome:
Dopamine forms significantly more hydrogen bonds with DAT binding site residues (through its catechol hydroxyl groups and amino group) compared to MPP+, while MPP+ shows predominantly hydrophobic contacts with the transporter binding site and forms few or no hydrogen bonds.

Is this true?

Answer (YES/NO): NO